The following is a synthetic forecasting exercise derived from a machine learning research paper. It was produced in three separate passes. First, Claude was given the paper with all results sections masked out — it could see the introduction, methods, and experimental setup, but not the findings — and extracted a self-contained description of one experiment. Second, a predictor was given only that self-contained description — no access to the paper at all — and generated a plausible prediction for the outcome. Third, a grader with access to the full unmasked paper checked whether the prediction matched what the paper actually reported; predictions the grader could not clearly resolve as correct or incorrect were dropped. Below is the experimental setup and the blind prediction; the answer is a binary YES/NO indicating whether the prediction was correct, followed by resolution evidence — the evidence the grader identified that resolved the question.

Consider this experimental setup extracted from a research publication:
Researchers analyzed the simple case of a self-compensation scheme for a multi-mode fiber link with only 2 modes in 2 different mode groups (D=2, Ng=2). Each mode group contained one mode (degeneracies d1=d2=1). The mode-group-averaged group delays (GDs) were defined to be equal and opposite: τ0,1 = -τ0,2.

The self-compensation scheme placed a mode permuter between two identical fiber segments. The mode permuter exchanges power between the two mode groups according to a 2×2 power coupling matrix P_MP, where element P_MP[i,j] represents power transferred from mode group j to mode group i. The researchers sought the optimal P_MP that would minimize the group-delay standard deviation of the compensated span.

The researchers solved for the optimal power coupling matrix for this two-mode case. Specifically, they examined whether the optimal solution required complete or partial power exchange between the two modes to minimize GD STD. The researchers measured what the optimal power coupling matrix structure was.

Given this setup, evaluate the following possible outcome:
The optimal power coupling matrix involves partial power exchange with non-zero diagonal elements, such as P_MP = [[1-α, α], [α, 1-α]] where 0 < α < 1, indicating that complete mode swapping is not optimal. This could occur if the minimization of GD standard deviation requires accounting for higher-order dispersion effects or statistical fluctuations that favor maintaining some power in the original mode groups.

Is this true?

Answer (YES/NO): NO